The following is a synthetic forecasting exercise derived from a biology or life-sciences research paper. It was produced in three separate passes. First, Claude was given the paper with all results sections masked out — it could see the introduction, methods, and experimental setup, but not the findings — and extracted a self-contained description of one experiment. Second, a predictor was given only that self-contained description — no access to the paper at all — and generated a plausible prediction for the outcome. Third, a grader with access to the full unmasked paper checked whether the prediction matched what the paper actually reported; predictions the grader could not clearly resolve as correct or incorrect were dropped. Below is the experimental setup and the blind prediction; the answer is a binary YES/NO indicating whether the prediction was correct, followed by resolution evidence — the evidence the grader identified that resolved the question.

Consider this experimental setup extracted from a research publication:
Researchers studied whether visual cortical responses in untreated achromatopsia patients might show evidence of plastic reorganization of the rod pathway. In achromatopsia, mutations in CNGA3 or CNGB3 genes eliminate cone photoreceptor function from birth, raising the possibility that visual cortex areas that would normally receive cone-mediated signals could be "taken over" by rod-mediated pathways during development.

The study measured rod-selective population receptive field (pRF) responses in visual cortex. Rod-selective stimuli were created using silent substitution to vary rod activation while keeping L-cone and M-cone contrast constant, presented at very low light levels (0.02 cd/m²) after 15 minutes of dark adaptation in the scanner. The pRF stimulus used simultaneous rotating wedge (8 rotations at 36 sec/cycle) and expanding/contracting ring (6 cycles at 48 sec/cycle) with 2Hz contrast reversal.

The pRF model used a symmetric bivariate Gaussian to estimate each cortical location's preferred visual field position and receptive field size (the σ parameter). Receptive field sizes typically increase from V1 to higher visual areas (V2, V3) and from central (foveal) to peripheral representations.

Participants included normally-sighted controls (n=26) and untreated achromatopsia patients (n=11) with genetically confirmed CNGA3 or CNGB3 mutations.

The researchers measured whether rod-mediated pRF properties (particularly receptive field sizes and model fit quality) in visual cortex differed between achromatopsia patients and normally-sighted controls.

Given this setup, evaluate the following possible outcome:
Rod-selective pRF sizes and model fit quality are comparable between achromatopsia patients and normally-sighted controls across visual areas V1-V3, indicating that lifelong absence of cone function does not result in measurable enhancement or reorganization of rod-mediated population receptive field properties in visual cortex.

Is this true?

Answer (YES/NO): NO